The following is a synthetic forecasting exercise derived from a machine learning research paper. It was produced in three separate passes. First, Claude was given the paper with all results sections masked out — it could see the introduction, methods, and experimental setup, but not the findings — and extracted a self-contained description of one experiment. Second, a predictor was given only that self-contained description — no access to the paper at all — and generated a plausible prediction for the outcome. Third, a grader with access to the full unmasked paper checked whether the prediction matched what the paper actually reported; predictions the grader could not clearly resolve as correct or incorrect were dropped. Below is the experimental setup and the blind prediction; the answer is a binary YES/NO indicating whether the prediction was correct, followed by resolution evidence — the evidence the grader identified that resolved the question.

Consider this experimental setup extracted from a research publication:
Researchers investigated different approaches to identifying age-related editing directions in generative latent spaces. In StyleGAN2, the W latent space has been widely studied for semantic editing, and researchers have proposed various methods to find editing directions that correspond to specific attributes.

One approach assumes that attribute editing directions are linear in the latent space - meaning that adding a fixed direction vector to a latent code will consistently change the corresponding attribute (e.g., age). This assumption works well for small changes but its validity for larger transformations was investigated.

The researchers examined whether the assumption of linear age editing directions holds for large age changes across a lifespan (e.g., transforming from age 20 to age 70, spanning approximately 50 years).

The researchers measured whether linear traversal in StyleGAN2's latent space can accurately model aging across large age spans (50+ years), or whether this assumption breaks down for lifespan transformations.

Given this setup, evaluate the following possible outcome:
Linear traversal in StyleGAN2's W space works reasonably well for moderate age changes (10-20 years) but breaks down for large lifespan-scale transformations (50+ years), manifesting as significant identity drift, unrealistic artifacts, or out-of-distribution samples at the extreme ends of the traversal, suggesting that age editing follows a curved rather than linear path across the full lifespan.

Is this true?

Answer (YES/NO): NO